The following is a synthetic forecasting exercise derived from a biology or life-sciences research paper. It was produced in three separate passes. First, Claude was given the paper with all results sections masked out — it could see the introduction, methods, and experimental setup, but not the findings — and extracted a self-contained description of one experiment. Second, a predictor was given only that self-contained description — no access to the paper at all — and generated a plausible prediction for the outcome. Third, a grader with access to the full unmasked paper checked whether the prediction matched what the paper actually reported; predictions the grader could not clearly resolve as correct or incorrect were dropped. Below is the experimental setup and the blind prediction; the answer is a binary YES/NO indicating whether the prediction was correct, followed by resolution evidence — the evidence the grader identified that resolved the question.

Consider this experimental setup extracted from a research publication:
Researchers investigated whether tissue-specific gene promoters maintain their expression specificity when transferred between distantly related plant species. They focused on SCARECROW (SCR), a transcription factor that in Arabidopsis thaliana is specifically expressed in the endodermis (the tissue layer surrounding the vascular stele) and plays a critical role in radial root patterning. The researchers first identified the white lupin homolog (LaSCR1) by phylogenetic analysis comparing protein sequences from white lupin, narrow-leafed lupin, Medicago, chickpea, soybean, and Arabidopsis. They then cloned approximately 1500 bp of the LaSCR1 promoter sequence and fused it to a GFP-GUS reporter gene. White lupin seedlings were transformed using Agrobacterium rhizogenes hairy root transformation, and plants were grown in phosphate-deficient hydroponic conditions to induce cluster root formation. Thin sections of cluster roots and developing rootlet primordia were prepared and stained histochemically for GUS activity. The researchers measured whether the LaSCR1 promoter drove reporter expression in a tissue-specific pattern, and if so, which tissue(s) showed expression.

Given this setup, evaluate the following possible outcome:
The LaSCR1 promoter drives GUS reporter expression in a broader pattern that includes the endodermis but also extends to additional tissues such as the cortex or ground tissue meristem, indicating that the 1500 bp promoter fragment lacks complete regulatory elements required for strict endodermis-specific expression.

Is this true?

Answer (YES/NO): NO